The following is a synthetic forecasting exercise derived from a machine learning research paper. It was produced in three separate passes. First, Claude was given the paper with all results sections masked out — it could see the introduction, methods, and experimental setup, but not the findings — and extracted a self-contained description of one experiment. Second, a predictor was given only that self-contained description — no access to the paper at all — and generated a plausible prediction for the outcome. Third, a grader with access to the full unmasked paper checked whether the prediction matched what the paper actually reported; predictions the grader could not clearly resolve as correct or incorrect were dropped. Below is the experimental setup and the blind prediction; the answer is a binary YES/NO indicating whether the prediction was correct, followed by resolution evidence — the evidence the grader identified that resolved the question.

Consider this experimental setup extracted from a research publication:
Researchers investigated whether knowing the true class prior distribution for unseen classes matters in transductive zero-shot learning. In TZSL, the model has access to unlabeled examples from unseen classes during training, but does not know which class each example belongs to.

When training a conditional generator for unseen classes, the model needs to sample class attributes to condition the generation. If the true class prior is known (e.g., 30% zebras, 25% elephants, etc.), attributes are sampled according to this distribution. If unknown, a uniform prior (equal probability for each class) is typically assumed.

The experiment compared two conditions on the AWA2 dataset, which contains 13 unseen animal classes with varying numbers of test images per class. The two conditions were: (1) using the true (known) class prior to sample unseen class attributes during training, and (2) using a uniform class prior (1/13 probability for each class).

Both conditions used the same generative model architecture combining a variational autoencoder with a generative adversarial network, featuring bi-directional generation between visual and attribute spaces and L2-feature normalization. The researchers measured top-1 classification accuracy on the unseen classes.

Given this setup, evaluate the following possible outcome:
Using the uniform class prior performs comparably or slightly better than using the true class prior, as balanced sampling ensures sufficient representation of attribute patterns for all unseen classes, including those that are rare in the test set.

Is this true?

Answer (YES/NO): NO